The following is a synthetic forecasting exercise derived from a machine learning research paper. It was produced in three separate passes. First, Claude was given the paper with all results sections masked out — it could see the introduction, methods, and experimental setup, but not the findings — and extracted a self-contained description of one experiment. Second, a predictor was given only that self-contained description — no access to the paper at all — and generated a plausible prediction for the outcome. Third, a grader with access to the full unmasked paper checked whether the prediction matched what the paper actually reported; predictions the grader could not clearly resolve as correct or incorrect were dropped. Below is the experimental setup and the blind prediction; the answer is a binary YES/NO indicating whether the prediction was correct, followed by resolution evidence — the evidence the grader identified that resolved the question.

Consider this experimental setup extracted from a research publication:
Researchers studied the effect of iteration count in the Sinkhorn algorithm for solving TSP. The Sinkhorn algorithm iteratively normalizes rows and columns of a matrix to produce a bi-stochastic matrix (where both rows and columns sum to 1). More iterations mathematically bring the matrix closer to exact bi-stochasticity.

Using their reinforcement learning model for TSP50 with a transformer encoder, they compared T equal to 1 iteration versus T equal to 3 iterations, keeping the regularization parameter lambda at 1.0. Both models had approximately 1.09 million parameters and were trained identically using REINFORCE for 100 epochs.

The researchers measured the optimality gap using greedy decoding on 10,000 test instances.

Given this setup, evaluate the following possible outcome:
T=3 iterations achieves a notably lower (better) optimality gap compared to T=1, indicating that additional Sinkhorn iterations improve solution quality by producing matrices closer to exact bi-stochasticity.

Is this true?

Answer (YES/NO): NO